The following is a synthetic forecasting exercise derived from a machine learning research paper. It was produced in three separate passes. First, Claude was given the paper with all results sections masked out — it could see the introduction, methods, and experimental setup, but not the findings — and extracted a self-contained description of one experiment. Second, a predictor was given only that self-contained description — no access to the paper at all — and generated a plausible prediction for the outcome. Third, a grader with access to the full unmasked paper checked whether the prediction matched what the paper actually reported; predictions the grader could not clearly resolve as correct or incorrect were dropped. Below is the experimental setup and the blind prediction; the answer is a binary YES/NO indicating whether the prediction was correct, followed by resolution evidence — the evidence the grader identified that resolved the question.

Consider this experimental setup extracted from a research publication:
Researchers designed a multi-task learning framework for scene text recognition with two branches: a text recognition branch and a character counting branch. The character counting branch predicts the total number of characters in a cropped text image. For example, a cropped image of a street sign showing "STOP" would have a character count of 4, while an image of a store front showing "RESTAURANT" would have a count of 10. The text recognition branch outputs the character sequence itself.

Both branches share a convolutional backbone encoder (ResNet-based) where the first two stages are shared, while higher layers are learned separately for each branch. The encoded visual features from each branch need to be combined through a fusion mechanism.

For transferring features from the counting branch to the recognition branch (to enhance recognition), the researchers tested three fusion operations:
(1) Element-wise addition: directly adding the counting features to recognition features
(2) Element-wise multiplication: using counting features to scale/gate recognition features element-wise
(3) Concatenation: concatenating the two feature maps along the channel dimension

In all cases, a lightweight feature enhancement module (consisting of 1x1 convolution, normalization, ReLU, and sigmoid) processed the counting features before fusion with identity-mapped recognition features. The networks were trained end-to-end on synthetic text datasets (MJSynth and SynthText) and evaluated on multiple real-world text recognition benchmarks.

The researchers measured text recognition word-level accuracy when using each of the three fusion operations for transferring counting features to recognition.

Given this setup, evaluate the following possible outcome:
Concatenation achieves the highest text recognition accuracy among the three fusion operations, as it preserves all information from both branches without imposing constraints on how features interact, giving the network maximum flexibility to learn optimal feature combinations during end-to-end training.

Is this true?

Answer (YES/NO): NO